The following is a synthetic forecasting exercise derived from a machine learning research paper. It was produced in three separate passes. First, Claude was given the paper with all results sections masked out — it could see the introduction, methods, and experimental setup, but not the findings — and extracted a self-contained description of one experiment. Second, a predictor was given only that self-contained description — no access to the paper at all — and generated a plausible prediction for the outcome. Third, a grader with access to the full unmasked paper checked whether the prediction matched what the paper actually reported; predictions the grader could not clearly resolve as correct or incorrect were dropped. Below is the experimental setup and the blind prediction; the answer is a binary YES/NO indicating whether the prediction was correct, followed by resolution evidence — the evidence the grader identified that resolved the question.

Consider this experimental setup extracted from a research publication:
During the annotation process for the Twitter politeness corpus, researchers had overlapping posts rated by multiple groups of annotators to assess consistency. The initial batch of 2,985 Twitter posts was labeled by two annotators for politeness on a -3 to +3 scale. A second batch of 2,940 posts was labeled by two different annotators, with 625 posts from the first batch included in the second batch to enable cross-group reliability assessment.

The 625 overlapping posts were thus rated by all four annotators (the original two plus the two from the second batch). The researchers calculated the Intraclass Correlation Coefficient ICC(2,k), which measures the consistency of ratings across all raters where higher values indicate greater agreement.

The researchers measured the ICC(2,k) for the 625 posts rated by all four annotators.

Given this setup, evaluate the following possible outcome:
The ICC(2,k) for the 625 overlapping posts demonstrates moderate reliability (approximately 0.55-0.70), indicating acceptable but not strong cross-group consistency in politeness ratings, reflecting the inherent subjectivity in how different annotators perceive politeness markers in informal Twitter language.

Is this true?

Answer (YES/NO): NO